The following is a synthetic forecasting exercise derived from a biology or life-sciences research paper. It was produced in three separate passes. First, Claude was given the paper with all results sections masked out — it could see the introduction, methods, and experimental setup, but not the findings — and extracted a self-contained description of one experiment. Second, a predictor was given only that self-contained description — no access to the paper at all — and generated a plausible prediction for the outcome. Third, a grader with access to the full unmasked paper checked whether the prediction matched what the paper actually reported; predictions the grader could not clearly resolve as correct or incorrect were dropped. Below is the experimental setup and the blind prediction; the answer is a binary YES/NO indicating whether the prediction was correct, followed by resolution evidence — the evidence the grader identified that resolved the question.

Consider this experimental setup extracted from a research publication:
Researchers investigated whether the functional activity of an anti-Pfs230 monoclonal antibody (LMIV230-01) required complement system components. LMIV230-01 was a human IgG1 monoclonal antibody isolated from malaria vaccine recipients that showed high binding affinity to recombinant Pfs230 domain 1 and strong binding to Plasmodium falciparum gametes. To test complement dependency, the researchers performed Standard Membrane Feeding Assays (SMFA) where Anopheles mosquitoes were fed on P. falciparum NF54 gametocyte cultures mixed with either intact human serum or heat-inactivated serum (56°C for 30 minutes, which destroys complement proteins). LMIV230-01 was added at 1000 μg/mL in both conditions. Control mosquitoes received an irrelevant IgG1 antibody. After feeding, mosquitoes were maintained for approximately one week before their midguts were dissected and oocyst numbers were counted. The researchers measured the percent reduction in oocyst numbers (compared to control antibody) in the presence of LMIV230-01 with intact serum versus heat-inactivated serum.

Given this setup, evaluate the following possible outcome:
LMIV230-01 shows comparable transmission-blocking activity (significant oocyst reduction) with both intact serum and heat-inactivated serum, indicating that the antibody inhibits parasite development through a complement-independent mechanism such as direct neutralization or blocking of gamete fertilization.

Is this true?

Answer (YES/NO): NO